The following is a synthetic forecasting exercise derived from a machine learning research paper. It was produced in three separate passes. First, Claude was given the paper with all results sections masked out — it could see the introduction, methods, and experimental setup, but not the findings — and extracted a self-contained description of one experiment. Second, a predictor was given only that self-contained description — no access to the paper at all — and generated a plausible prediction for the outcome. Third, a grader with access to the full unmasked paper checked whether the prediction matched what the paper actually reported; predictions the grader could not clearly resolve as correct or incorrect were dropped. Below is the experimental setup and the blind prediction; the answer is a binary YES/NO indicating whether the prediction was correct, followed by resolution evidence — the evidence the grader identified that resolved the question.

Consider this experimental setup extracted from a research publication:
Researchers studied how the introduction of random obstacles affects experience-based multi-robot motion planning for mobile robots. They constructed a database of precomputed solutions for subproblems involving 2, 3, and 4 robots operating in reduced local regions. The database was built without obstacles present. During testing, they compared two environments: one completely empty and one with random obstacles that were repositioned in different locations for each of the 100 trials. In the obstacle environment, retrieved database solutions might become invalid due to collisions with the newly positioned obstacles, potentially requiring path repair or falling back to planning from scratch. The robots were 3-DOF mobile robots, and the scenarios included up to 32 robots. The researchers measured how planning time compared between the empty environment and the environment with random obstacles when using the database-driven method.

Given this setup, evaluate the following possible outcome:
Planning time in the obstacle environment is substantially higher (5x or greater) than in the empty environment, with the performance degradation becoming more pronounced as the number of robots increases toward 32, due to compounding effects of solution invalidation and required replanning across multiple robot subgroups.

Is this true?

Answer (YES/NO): NO